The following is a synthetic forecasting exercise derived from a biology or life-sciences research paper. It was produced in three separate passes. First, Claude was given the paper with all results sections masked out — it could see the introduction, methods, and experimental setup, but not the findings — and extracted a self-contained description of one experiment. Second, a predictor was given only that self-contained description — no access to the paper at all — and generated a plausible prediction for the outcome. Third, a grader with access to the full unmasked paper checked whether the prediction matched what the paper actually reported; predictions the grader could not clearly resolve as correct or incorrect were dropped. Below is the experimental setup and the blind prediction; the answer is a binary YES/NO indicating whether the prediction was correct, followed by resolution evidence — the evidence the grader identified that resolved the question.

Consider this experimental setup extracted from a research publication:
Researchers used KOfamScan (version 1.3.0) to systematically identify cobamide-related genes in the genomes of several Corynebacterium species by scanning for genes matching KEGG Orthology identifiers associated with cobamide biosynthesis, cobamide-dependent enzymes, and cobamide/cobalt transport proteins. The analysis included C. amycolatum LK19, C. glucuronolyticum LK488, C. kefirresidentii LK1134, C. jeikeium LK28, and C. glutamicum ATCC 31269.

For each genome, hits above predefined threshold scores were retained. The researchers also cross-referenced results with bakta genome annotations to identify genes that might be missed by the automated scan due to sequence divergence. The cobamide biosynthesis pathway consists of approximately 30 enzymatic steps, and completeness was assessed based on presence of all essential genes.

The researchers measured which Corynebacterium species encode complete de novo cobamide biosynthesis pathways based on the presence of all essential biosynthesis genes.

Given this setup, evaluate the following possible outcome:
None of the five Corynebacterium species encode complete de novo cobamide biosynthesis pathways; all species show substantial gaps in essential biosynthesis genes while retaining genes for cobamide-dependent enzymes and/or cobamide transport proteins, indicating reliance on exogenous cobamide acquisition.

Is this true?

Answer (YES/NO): NO